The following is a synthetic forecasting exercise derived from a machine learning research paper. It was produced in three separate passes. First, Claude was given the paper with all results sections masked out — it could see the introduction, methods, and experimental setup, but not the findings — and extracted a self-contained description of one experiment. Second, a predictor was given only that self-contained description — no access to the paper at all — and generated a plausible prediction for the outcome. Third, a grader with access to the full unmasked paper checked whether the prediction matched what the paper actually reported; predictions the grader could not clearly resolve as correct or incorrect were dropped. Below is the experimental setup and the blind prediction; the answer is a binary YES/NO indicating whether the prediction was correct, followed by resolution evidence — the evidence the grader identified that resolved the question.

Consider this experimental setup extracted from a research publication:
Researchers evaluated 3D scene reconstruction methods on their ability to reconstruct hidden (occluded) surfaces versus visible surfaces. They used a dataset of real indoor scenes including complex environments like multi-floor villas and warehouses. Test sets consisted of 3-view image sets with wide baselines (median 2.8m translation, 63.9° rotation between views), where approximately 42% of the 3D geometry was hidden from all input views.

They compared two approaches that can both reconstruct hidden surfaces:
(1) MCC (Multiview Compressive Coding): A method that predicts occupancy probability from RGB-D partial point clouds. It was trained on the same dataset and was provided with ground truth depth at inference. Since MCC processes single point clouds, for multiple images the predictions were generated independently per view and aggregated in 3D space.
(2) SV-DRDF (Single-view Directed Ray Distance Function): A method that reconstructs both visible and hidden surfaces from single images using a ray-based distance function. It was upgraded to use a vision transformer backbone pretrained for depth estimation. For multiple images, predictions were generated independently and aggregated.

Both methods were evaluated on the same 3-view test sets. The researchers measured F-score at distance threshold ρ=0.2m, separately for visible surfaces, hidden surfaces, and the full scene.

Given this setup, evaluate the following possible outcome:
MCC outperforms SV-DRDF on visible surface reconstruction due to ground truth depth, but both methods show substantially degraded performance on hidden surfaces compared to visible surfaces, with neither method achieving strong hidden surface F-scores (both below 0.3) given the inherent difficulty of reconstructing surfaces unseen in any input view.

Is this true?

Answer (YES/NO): NO